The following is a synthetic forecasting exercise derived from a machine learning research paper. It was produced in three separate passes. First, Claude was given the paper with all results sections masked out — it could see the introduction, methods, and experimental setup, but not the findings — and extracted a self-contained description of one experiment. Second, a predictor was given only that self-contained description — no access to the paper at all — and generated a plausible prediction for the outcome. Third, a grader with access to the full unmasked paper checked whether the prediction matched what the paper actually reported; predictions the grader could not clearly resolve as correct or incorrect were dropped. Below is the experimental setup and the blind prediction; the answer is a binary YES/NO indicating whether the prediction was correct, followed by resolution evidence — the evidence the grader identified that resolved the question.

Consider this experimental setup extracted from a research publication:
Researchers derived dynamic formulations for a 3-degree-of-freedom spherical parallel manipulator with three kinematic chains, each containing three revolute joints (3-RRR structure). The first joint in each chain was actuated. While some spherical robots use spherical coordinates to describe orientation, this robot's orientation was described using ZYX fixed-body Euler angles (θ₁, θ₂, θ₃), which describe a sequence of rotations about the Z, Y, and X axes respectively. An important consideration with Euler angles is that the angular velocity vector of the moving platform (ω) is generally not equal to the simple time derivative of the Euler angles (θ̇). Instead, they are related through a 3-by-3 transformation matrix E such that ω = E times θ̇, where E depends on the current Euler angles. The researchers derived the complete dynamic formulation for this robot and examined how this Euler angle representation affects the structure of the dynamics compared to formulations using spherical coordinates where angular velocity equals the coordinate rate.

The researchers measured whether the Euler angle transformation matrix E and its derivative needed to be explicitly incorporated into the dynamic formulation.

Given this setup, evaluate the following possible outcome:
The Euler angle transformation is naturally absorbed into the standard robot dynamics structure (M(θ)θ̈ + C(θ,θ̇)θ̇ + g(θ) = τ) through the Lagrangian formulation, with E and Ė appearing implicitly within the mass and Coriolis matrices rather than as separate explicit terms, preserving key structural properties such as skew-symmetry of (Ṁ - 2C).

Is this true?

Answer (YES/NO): NO